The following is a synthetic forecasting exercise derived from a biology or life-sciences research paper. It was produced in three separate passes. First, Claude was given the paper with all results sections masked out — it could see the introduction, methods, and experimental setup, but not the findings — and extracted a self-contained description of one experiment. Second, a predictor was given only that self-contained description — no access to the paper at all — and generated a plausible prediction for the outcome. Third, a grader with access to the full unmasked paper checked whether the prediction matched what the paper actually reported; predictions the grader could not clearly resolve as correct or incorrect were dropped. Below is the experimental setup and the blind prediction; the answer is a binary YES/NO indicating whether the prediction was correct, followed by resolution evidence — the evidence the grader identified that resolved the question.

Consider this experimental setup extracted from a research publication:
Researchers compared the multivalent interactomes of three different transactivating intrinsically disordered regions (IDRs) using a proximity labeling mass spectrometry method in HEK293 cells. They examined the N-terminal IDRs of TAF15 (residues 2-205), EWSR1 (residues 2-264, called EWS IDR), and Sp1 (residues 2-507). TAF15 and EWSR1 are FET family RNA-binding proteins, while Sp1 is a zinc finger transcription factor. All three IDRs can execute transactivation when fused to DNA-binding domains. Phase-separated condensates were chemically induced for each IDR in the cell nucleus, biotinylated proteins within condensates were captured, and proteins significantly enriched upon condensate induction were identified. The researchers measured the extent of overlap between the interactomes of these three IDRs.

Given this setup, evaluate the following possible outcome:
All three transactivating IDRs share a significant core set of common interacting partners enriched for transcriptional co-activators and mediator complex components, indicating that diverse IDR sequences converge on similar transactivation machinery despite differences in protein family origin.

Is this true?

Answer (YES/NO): NO